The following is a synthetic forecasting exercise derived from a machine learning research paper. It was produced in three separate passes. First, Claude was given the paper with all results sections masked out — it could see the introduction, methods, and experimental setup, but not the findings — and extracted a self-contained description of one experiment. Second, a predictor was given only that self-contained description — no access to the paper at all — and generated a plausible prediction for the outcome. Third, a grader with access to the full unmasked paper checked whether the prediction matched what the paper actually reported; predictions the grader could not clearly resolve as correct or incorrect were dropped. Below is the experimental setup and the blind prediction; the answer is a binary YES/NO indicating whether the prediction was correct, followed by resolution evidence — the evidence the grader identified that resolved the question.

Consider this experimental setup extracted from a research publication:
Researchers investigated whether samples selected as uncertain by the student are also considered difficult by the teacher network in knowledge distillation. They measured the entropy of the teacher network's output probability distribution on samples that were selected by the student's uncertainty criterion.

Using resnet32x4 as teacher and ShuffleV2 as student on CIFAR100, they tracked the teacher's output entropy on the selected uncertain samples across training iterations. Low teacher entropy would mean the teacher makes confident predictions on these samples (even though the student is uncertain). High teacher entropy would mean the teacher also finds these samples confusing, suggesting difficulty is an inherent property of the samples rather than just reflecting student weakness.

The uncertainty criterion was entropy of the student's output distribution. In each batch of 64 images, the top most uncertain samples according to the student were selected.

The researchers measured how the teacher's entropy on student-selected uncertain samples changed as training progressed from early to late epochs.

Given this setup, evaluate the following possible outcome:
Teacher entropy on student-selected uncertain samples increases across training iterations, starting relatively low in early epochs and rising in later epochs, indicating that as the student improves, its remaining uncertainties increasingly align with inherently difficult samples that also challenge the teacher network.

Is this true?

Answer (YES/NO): YES